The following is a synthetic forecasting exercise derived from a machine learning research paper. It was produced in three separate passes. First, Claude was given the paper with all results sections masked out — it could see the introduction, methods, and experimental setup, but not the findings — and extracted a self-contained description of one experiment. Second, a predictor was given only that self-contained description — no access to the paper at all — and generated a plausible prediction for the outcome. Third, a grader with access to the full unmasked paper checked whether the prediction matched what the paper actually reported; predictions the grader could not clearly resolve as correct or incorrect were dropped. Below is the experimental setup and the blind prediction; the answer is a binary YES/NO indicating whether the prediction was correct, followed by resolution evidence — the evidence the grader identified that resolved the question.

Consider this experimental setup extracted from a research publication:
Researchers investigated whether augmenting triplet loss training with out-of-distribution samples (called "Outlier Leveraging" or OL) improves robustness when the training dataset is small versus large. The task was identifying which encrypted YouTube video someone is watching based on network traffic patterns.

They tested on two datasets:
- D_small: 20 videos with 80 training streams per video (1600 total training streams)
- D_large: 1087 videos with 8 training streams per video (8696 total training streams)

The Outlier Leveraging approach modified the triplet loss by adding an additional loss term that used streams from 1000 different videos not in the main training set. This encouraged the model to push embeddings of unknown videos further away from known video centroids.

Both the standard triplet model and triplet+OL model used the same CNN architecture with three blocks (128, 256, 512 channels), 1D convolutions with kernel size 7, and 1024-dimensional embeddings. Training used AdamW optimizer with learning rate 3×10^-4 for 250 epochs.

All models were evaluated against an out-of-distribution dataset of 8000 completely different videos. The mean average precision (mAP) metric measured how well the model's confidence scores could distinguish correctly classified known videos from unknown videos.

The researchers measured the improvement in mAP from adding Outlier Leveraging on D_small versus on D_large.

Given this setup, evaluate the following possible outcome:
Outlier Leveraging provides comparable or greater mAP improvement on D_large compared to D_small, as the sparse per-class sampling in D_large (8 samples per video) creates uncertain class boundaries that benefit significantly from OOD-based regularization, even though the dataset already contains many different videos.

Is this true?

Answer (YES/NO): NO